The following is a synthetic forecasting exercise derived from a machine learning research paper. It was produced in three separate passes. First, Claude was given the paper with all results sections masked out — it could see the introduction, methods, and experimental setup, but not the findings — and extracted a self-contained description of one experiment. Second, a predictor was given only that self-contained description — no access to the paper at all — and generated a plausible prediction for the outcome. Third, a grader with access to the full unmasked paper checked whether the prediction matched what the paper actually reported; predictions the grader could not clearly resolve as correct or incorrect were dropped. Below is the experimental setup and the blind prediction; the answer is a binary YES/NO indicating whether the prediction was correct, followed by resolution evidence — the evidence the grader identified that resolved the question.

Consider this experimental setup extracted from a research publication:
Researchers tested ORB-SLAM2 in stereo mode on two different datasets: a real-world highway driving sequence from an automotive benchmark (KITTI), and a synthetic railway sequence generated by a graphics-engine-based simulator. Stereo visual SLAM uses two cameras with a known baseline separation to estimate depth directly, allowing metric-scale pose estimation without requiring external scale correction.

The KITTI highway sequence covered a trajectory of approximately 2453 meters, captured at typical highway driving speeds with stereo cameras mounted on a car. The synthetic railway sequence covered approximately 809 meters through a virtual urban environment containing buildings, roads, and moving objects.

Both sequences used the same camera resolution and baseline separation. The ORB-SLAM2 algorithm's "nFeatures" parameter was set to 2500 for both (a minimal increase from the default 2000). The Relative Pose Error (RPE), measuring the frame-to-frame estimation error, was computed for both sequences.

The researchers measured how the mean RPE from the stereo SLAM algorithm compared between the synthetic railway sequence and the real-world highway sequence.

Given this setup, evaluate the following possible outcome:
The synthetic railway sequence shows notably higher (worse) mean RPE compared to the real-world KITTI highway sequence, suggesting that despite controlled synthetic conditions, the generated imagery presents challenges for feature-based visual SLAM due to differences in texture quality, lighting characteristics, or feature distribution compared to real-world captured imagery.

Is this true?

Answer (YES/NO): NO